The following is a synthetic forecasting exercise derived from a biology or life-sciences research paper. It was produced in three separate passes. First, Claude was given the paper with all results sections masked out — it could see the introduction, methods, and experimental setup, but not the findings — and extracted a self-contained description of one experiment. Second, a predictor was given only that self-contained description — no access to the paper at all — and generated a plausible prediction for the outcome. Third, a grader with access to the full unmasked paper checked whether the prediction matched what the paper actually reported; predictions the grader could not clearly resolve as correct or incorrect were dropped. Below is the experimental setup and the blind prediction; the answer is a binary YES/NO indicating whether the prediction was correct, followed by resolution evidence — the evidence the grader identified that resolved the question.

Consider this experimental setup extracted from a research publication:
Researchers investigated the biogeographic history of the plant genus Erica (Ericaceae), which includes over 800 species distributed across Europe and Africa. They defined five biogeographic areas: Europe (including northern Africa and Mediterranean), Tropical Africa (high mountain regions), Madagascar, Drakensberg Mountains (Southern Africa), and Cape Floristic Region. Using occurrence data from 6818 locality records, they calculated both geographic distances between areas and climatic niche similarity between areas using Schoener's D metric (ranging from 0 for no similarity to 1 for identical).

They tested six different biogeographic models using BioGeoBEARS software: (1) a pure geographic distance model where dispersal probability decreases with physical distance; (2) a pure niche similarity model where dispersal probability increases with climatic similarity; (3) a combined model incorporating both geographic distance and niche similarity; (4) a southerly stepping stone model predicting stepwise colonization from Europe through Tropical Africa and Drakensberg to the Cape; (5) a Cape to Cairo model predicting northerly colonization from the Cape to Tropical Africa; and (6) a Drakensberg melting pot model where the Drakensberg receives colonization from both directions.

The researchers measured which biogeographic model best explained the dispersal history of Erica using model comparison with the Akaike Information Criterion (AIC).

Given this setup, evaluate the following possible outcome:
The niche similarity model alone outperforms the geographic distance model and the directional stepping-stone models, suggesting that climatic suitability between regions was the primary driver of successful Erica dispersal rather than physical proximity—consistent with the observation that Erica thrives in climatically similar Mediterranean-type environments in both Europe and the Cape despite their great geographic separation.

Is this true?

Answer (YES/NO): NO